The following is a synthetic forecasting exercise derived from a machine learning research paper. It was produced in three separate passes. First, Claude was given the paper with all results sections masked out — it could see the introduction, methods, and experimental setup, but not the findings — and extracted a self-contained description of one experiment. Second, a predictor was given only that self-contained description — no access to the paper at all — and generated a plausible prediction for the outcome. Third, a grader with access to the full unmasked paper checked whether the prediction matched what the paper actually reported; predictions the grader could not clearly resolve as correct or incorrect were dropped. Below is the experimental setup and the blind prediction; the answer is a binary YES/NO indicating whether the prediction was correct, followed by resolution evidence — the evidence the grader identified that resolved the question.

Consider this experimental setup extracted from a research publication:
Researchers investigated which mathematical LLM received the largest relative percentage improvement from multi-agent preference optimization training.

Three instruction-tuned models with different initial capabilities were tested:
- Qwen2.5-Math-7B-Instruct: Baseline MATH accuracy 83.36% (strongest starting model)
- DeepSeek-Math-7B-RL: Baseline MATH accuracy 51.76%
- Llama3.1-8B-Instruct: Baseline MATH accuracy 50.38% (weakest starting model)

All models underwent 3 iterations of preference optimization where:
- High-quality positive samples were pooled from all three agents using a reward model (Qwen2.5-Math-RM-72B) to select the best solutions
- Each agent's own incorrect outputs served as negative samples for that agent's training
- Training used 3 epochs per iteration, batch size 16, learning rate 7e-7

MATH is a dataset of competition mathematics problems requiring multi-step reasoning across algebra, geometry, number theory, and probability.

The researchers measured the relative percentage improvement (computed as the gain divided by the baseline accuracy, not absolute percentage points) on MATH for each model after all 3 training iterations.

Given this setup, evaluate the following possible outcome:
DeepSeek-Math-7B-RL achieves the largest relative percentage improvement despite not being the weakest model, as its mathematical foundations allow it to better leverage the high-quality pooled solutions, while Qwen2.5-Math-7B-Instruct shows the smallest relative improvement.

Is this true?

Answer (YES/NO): NO